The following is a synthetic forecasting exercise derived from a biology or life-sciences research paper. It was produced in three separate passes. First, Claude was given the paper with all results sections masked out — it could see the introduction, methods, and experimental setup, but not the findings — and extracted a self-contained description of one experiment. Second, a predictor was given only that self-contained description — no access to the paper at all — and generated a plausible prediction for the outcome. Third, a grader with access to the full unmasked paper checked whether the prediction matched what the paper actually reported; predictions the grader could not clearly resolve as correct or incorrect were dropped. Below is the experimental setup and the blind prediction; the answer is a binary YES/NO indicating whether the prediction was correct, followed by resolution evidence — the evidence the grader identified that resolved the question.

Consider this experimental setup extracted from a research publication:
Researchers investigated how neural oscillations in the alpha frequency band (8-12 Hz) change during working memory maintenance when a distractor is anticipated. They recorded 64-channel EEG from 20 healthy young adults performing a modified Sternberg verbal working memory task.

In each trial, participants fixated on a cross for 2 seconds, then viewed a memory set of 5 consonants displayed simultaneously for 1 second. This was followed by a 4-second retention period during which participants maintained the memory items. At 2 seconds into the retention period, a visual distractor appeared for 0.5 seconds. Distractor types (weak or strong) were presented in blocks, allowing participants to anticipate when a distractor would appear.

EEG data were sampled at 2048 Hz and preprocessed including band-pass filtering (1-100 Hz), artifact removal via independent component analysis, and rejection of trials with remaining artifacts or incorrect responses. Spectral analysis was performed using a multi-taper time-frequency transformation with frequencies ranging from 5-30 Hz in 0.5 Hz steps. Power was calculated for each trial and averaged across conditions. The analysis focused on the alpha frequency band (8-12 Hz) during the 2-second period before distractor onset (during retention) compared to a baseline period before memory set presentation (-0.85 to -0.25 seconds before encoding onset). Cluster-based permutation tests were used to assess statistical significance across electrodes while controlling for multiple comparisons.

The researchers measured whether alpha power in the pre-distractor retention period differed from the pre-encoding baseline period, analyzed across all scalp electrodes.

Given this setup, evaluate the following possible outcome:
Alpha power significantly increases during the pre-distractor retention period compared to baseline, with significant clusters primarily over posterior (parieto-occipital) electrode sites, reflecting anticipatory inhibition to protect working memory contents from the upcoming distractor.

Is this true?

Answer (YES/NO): YES